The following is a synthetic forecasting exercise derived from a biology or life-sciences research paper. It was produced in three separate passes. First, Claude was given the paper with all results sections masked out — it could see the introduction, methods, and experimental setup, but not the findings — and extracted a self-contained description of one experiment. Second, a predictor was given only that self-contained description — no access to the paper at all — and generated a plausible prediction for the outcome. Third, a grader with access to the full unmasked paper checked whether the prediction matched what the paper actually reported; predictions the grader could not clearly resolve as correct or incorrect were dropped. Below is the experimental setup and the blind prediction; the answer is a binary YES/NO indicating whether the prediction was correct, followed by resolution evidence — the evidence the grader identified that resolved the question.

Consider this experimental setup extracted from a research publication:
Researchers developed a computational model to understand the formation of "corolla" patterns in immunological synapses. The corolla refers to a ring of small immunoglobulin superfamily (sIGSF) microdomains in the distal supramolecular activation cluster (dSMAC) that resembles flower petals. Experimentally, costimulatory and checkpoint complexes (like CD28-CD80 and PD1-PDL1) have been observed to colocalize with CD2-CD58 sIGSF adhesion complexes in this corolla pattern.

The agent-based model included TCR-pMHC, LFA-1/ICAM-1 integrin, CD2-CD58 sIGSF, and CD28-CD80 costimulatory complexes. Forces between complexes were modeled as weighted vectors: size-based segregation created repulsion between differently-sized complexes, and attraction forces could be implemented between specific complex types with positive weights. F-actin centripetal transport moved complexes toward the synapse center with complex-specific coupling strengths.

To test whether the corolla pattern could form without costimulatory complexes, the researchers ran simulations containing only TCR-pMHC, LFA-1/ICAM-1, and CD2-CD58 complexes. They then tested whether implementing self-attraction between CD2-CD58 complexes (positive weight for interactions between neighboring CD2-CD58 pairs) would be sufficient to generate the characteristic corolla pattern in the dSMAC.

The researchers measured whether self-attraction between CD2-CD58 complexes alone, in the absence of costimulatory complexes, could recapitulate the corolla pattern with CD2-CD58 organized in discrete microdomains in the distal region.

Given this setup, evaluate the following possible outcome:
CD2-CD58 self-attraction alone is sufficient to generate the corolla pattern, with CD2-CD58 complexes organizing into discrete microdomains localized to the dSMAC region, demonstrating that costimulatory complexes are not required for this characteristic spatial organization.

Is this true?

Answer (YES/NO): YES